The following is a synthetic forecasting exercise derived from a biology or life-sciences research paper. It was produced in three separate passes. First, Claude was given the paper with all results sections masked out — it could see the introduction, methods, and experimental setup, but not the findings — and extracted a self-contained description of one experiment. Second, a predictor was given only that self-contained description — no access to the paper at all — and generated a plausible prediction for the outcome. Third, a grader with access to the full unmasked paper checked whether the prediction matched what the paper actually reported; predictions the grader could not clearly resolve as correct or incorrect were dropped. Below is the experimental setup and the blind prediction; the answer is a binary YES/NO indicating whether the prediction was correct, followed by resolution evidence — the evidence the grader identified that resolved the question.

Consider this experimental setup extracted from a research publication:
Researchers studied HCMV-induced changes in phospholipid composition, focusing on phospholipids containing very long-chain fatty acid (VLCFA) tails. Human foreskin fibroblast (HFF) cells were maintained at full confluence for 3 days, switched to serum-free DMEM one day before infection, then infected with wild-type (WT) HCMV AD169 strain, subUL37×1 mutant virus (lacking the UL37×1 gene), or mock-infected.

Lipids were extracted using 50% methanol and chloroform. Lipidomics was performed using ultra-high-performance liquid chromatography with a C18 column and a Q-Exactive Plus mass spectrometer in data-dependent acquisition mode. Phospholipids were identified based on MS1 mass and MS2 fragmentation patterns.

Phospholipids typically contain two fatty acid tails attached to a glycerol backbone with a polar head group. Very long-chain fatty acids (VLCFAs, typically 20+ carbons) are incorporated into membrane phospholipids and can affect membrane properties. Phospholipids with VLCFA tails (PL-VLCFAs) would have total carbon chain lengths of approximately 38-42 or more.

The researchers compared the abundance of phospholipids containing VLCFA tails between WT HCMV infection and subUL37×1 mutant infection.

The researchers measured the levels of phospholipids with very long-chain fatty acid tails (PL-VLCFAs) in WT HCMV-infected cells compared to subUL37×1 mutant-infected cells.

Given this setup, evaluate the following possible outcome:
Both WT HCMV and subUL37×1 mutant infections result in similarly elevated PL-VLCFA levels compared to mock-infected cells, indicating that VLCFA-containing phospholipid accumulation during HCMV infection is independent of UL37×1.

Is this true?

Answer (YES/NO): NO